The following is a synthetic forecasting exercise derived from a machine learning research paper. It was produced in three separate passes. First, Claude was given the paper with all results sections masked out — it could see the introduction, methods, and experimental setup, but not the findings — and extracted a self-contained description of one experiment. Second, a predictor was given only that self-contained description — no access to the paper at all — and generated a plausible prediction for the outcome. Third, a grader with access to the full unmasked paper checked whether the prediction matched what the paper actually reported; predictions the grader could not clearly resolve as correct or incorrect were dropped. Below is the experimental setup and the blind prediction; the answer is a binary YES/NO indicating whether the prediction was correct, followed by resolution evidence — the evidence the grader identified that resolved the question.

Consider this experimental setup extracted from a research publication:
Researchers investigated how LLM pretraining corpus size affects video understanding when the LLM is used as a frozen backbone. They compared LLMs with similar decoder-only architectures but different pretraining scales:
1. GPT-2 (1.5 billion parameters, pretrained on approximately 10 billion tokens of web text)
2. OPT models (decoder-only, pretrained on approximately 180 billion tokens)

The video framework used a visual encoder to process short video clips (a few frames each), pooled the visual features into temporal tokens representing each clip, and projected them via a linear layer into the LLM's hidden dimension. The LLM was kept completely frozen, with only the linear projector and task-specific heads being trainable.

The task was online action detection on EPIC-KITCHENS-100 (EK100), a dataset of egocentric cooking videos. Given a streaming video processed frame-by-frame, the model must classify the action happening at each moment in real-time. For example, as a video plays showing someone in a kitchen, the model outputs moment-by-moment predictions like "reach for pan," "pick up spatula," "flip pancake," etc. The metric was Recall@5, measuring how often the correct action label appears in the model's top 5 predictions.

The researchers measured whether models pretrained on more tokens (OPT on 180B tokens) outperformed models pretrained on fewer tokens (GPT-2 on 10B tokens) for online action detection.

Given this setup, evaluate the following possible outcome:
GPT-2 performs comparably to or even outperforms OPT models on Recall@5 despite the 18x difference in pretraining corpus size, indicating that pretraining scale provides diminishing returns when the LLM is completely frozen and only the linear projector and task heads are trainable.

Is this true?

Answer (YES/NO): NO